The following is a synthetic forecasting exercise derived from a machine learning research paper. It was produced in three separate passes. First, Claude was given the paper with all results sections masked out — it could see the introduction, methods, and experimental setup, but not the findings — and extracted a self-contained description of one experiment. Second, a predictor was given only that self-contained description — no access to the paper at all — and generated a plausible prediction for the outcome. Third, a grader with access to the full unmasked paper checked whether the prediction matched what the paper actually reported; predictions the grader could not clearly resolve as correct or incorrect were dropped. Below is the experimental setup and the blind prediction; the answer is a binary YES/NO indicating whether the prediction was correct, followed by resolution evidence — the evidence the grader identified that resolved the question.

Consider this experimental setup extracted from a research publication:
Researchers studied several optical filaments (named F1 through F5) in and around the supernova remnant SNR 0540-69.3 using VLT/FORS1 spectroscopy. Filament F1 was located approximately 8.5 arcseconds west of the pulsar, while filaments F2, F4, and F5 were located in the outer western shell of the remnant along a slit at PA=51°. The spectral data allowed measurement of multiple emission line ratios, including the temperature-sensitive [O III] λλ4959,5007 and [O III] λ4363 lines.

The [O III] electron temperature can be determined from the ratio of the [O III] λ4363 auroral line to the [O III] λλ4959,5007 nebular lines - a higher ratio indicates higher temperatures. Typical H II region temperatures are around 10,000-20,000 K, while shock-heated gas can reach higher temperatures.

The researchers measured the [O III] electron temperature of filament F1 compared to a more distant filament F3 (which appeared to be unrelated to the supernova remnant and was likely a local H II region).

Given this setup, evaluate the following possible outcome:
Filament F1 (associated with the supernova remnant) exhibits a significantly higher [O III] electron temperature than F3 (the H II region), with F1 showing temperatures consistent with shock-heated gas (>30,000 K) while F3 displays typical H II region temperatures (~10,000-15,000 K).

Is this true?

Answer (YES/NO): NO